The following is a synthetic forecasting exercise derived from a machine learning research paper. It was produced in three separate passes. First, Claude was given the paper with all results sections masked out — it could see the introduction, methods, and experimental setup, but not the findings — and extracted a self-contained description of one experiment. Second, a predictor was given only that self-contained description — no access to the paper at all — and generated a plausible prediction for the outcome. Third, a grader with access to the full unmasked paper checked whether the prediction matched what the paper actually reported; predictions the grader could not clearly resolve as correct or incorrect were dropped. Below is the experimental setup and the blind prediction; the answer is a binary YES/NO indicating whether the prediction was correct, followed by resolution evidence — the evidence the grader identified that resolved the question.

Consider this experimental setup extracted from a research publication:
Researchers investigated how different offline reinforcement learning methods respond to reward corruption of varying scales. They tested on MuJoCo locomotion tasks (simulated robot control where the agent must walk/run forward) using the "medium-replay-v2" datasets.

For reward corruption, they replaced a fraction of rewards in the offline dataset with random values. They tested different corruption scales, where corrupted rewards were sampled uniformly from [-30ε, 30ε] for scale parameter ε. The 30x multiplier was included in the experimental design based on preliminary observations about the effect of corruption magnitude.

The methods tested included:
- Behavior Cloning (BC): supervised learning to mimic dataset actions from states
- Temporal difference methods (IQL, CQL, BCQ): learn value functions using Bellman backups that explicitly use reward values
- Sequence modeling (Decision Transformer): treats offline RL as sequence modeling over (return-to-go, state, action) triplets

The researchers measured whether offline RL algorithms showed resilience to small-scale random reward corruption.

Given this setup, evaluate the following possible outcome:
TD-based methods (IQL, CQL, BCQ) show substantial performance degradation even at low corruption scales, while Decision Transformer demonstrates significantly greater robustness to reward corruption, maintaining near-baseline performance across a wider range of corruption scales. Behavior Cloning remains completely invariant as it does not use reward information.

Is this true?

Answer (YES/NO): NO